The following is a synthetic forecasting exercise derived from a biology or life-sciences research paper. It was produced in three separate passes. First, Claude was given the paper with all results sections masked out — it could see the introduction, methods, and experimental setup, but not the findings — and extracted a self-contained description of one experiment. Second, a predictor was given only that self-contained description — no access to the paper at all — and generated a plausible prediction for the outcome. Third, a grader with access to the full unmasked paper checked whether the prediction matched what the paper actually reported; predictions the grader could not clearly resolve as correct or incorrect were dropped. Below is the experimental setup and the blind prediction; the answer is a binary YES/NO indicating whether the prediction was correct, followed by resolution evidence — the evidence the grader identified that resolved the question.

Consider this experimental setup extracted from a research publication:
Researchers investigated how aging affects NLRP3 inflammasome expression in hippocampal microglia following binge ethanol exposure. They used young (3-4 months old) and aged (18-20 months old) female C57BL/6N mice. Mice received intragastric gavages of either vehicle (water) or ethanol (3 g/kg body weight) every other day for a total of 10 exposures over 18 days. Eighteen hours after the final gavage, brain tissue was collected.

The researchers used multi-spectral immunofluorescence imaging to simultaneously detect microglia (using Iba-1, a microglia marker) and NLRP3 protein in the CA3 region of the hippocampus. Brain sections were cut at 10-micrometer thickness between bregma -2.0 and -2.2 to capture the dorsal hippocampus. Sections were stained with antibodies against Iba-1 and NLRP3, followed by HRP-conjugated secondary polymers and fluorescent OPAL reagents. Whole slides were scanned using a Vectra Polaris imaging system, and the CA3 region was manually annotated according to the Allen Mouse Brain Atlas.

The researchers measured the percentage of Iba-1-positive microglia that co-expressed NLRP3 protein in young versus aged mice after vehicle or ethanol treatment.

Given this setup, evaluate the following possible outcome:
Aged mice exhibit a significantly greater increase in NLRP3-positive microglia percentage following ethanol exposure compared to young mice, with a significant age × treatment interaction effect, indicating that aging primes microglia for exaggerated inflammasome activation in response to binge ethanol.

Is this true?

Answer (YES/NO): YES